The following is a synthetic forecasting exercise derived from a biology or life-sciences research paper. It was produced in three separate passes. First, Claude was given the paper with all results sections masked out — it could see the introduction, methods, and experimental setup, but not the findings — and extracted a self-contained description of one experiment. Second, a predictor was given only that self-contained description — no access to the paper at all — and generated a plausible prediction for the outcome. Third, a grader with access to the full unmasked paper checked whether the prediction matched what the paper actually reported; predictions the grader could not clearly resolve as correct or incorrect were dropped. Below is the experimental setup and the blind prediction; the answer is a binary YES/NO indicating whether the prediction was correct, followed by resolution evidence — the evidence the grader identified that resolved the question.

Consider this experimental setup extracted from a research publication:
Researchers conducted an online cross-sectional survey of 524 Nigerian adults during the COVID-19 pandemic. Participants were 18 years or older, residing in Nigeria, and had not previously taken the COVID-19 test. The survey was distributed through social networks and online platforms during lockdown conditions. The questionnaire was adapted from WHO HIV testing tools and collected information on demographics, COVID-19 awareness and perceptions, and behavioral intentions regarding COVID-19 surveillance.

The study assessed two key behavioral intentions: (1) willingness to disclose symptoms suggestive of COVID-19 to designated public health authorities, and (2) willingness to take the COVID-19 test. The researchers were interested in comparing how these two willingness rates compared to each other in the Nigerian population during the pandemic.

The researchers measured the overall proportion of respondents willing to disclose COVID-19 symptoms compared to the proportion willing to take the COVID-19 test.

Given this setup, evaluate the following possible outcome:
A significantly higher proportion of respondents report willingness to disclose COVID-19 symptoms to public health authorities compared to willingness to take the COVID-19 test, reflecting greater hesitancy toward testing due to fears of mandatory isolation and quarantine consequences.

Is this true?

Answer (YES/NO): NO